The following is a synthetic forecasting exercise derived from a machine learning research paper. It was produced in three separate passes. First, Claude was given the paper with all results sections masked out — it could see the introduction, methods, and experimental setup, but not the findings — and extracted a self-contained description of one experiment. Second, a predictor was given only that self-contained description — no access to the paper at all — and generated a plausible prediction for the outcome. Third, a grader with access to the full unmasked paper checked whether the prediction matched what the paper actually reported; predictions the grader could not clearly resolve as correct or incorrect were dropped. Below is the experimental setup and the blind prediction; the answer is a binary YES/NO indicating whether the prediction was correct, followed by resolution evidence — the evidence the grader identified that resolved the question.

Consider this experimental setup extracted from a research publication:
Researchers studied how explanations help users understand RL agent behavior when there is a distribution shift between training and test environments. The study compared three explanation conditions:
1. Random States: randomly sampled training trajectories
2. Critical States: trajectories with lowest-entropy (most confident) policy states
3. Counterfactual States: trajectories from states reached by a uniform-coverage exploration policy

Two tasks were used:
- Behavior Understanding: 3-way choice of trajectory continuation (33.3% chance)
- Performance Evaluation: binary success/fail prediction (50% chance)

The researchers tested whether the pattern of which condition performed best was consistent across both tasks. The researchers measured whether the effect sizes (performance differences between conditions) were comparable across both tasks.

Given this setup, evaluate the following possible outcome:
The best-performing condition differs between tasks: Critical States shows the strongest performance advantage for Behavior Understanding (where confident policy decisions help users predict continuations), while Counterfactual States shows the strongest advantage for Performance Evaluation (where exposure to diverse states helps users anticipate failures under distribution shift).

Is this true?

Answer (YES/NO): NO